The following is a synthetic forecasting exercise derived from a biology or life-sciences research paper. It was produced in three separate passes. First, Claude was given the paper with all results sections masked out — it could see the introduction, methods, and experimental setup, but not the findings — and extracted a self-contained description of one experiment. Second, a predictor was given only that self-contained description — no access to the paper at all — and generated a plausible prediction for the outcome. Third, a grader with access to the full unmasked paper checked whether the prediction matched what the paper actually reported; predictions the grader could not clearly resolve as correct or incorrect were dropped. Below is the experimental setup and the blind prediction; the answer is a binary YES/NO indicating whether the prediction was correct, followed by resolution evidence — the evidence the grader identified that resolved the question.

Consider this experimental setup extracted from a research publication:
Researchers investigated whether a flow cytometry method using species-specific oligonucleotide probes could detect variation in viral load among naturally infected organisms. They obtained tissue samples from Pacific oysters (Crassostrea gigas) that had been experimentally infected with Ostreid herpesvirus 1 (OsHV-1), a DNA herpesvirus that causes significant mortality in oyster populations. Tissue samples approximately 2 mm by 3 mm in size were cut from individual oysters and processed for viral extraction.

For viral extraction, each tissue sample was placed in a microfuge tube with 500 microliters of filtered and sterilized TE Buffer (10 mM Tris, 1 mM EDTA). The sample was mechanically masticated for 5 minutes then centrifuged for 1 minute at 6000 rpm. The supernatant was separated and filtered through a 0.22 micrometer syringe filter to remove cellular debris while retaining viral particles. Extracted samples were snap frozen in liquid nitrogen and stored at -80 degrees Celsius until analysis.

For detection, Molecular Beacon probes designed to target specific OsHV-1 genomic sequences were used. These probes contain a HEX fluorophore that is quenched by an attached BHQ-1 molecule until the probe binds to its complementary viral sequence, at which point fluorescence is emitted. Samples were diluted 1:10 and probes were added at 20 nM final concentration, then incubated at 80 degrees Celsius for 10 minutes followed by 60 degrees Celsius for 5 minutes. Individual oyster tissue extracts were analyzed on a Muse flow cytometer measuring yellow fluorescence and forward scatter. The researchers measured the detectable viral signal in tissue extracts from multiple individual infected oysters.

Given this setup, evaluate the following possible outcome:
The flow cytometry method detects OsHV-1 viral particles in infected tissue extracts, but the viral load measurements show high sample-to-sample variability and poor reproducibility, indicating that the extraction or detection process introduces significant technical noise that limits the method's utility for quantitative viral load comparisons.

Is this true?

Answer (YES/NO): NO